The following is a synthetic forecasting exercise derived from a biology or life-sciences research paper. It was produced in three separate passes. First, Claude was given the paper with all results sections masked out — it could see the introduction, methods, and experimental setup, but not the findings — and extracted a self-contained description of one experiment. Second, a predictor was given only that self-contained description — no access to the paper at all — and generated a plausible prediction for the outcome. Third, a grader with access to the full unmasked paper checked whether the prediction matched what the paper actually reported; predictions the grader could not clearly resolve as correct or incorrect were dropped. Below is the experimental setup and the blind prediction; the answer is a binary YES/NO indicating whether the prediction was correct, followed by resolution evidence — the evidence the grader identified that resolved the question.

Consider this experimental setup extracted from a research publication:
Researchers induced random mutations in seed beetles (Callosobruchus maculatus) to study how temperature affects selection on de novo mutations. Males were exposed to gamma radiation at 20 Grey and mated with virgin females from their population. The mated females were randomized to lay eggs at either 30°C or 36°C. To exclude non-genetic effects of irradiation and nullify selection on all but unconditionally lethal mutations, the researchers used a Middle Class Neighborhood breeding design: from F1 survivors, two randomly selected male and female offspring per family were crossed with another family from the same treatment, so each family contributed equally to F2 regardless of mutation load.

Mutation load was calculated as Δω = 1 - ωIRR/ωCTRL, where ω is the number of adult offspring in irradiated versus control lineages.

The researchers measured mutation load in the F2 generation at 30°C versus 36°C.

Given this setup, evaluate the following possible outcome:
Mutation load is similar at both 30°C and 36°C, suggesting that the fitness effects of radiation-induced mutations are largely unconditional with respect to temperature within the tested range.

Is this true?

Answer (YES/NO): NO